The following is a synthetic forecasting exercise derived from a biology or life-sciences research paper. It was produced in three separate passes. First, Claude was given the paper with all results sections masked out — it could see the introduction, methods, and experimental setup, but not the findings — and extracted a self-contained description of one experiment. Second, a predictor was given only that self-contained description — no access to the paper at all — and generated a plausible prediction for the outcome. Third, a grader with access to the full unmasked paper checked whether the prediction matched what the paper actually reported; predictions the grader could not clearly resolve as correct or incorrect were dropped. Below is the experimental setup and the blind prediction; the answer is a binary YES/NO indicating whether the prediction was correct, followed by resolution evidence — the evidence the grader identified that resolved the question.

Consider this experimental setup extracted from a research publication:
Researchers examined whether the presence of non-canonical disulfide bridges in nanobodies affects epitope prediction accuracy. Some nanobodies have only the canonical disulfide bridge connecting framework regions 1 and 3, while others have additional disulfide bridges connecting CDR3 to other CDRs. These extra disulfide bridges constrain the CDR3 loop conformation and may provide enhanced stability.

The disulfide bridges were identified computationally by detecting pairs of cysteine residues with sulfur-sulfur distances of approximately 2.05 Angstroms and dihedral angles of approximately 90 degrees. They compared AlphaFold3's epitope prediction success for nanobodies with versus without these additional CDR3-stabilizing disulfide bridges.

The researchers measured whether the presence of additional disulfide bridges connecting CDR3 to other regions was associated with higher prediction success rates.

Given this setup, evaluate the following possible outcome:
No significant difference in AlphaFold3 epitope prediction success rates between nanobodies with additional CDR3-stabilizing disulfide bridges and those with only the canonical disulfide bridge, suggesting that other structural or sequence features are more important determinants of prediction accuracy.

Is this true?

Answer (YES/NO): YES